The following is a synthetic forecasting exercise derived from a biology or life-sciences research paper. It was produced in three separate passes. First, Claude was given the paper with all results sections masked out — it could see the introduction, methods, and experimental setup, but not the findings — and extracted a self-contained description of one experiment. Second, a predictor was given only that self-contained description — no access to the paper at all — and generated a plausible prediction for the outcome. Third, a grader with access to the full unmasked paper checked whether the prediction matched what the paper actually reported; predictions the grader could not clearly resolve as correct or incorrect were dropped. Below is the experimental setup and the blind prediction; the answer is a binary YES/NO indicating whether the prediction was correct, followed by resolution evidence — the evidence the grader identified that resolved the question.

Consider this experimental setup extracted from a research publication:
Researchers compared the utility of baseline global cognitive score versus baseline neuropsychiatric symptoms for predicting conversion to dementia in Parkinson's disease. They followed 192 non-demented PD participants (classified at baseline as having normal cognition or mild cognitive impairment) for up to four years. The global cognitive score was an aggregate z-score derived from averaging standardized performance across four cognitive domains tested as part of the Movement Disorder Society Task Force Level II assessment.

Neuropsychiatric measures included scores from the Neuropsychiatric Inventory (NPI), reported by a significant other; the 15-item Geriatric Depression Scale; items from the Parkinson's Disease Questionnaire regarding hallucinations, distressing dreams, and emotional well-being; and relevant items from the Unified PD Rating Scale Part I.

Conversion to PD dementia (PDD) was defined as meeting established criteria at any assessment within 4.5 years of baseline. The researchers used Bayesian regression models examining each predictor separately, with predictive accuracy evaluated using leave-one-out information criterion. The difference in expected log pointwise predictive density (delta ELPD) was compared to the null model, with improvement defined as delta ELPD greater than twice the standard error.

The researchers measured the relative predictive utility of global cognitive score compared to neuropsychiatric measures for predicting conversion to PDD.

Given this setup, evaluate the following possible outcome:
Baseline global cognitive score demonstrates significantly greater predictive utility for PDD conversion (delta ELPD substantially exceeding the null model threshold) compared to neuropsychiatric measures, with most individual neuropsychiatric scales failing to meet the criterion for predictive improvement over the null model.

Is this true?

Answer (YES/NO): YES